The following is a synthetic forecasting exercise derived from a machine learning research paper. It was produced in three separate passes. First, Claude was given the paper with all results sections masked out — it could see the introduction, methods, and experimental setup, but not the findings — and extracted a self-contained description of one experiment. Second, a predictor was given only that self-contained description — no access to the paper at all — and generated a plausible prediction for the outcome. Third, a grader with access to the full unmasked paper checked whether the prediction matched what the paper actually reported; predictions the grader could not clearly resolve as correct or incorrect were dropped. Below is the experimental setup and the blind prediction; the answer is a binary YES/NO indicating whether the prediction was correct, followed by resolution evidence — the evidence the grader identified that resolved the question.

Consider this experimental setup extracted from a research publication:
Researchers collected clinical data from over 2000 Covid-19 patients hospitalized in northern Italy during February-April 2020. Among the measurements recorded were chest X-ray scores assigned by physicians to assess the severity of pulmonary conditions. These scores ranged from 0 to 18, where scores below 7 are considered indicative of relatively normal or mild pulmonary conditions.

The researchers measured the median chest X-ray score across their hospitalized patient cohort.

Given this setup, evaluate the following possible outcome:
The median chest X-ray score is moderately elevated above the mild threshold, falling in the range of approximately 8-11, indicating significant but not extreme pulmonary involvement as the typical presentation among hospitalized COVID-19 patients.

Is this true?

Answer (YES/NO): YES